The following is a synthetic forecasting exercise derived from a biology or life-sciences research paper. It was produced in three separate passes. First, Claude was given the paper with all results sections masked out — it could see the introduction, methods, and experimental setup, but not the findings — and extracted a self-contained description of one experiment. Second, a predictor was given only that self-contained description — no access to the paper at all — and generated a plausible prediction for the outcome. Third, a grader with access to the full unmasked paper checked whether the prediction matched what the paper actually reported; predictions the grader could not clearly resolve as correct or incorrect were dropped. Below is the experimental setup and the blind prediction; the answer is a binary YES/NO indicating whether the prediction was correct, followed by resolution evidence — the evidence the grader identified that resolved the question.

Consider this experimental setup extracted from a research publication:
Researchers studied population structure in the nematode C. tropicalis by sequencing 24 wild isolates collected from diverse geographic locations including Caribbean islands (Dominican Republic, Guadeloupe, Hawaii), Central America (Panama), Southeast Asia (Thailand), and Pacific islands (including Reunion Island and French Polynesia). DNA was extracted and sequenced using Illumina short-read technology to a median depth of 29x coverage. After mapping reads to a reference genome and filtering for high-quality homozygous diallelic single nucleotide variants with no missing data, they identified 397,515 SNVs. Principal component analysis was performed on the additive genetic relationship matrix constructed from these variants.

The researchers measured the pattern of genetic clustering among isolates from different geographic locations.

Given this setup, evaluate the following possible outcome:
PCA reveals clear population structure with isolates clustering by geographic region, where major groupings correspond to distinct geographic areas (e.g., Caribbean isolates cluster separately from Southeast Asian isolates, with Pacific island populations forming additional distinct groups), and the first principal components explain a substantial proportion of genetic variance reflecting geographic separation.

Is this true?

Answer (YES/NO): YES